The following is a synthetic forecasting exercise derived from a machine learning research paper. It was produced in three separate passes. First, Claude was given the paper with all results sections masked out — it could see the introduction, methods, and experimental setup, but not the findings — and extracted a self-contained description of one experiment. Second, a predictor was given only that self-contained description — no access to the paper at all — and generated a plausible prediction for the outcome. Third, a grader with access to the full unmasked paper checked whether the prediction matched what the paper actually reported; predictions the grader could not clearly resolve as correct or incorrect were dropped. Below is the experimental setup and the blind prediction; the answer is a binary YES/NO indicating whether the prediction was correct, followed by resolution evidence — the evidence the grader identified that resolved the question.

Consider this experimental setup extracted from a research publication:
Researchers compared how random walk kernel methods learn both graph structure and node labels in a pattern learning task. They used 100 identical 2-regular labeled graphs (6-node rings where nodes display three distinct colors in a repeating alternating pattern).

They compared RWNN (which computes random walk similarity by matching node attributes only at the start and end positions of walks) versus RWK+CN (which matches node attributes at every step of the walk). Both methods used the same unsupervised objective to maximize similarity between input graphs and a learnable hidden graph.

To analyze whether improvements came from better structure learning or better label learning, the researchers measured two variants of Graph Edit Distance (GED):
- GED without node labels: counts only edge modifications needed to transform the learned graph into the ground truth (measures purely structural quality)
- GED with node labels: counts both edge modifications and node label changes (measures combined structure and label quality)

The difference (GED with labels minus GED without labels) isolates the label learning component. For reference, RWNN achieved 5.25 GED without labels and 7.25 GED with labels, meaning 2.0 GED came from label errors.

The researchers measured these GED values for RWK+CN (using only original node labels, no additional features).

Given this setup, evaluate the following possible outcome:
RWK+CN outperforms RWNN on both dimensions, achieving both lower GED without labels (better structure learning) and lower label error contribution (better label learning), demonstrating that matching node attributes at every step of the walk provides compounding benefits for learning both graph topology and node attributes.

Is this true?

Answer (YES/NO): YES